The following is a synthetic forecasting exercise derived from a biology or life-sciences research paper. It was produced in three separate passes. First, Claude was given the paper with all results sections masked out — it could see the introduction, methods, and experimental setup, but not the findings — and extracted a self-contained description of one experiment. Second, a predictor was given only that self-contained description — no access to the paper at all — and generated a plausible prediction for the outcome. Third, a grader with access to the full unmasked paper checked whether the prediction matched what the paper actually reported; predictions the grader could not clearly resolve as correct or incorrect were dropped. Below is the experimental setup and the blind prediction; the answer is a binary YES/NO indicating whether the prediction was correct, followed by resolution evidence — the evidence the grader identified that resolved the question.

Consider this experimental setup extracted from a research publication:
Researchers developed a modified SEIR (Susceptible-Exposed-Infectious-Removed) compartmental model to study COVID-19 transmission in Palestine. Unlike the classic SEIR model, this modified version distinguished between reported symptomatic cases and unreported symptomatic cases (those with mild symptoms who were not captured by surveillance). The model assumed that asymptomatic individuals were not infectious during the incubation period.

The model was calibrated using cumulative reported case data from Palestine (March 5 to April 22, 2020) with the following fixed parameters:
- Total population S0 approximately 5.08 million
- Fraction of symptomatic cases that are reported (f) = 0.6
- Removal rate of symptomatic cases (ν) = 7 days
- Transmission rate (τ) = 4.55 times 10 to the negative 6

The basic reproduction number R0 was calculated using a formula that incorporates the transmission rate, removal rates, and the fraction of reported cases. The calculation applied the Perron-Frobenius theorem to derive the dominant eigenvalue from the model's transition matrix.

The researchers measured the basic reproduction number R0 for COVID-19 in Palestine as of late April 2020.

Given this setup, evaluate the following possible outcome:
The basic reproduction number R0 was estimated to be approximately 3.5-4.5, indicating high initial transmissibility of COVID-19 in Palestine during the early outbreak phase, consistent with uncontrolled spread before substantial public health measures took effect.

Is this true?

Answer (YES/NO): NO